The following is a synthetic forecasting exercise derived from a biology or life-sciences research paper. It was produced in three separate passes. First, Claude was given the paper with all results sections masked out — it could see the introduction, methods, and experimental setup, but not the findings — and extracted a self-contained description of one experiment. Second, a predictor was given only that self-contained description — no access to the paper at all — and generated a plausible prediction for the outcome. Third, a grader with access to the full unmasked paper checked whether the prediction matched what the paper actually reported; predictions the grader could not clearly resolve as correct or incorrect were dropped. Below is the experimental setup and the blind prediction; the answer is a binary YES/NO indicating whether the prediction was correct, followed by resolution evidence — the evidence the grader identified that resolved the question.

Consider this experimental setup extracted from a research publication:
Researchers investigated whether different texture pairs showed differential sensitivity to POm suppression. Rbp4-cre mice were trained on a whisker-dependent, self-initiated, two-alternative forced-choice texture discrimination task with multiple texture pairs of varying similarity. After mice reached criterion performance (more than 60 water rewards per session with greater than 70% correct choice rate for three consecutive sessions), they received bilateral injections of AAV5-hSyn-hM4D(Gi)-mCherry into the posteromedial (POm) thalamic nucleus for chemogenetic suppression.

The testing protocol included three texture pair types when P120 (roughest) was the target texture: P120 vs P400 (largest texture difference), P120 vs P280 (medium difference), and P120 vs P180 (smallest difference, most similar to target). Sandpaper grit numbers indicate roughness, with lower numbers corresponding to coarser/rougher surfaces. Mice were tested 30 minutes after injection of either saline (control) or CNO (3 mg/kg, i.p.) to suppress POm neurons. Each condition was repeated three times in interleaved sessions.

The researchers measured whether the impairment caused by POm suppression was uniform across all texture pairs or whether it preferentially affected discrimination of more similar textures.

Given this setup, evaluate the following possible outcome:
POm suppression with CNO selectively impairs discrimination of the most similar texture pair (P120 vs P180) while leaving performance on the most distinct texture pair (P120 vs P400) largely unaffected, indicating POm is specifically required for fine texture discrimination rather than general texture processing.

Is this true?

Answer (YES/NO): NO